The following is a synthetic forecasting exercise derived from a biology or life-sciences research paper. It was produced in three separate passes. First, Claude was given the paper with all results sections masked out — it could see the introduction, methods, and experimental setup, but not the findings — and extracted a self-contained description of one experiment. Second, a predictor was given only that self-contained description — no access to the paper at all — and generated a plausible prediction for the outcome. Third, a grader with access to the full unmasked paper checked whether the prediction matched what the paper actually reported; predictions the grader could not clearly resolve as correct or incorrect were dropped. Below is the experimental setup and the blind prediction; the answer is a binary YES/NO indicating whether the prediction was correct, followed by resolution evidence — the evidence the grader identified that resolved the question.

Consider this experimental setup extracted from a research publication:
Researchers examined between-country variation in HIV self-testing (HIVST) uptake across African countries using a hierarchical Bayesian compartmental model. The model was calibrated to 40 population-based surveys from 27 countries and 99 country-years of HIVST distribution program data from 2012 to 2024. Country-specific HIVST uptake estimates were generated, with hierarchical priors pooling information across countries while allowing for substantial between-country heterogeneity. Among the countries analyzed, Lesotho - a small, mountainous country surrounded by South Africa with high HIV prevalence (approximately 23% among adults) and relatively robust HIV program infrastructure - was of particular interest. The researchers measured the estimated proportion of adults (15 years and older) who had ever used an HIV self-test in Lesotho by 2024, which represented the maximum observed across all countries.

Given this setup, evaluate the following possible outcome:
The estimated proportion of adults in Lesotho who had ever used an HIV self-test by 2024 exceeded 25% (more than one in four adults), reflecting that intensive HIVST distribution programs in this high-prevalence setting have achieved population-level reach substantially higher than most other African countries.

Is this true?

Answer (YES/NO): YES